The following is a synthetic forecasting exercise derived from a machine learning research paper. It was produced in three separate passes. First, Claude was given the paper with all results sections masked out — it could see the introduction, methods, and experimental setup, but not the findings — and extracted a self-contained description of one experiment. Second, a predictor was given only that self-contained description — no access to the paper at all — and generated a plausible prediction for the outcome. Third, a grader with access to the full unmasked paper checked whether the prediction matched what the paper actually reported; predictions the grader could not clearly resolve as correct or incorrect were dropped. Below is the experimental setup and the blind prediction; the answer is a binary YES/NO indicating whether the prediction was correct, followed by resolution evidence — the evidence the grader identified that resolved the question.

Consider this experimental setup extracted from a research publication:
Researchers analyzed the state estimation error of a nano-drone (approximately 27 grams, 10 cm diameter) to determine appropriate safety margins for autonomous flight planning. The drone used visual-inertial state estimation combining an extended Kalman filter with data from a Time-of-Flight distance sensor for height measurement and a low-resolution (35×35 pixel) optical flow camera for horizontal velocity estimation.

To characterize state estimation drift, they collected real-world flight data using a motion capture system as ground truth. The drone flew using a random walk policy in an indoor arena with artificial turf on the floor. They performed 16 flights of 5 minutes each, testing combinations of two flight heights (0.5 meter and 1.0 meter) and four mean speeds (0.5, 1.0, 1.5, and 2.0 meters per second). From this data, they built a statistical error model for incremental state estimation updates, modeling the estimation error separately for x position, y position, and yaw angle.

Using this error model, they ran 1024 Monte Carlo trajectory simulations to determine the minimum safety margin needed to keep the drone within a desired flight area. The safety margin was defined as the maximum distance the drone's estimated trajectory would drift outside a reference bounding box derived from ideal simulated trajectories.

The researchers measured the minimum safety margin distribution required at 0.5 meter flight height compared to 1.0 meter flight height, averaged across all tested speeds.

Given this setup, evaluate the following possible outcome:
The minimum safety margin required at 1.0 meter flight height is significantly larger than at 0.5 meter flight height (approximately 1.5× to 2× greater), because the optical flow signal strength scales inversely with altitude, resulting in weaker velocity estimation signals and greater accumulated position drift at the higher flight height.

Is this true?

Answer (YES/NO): NO